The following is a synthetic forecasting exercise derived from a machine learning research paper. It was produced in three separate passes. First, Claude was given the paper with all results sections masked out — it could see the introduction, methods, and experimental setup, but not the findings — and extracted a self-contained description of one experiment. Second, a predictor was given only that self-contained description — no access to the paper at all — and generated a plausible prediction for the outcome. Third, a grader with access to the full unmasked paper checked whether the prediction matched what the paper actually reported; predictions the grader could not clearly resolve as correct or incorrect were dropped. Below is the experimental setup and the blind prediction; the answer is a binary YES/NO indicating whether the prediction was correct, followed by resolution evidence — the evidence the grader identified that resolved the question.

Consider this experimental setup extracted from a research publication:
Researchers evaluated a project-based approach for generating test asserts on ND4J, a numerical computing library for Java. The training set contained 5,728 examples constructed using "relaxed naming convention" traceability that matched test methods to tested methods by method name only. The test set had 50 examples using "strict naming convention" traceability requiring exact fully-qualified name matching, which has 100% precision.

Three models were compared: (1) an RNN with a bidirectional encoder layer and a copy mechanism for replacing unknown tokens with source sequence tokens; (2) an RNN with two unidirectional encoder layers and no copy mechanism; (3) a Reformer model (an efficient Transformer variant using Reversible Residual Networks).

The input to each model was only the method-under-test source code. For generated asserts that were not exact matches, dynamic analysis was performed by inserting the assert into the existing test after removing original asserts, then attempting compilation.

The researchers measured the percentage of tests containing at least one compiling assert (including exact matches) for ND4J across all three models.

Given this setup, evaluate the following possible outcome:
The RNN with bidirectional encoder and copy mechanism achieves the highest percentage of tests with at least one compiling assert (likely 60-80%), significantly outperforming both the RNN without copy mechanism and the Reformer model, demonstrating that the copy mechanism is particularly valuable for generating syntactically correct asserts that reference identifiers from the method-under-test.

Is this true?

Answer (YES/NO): NO